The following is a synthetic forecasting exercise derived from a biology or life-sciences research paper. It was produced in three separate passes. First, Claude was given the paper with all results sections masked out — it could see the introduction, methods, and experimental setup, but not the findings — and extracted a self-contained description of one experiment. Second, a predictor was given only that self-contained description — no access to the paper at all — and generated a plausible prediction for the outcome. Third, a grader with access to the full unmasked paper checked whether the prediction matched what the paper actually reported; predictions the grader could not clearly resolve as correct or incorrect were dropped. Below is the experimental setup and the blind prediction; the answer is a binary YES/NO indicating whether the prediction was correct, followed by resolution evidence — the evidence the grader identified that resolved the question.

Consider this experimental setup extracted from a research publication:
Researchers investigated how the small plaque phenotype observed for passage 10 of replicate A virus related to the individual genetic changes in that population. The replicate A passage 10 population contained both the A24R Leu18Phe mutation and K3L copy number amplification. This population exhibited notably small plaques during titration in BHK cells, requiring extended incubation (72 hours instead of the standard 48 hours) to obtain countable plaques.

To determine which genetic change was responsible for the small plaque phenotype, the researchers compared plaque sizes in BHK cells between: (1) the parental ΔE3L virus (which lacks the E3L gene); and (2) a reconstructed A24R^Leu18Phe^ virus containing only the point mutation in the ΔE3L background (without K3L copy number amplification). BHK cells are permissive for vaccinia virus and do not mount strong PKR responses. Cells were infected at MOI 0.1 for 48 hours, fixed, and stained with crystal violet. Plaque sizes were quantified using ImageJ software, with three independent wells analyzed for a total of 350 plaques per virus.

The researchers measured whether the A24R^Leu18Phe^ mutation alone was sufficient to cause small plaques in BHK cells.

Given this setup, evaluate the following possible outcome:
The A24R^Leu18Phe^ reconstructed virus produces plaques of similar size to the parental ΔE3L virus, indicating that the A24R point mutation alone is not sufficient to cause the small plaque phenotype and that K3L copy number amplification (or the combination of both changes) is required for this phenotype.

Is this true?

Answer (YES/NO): NO